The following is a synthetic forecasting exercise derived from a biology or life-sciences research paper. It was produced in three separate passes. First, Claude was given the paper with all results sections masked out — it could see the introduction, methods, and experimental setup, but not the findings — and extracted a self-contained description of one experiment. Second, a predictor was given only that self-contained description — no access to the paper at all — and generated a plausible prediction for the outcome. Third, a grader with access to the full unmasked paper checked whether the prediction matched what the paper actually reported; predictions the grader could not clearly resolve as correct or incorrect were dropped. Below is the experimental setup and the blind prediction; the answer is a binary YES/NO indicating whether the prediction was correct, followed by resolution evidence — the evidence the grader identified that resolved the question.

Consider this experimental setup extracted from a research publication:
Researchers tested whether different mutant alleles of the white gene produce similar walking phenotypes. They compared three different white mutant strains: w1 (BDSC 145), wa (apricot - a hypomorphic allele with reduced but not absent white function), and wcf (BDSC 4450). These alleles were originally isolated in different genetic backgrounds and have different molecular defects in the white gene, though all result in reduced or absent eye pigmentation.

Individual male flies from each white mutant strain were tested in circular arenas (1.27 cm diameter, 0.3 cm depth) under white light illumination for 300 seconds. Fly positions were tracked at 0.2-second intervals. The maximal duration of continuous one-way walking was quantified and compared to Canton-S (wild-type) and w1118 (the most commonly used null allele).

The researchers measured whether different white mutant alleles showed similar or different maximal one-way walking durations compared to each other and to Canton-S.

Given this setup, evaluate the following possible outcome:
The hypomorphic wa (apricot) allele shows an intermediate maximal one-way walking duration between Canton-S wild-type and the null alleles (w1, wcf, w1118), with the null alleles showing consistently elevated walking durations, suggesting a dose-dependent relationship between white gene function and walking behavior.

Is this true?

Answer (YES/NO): NO